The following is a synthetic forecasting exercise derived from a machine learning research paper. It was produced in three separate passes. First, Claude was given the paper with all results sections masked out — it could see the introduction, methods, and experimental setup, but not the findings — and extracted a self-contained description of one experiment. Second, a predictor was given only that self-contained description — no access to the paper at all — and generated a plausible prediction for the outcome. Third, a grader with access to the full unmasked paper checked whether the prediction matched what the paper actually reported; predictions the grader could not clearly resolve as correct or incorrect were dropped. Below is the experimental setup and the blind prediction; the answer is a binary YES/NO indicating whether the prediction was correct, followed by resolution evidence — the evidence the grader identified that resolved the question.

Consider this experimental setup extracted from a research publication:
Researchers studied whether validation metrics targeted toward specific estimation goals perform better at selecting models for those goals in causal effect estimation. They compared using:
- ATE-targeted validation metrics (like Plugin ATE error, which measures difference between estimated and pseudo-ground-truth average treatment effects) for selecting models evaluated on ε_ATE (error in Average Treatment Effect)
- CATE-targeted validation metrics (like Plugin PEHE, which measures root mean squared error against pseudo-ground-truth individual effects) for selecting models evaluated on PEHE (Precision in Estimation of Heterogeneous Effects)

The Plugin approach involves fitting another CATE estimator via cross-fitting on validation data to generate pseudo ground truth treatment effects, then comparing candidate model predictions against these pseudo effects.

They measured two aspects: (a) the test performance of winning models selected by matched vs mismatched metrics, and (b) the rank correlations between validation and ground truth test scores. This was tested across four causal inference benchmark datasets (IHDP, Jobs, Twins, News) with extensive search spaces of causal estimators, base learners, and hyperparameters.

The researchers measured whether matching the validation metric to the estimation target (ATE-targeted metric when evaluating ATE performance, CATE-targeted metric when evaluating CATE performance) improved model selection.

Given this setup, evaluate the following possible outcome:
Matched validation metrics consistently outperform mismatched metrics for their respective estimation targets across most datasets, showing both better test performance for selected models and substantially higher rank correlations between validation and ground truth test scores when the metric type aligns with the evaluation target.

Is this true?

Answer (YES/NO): NO